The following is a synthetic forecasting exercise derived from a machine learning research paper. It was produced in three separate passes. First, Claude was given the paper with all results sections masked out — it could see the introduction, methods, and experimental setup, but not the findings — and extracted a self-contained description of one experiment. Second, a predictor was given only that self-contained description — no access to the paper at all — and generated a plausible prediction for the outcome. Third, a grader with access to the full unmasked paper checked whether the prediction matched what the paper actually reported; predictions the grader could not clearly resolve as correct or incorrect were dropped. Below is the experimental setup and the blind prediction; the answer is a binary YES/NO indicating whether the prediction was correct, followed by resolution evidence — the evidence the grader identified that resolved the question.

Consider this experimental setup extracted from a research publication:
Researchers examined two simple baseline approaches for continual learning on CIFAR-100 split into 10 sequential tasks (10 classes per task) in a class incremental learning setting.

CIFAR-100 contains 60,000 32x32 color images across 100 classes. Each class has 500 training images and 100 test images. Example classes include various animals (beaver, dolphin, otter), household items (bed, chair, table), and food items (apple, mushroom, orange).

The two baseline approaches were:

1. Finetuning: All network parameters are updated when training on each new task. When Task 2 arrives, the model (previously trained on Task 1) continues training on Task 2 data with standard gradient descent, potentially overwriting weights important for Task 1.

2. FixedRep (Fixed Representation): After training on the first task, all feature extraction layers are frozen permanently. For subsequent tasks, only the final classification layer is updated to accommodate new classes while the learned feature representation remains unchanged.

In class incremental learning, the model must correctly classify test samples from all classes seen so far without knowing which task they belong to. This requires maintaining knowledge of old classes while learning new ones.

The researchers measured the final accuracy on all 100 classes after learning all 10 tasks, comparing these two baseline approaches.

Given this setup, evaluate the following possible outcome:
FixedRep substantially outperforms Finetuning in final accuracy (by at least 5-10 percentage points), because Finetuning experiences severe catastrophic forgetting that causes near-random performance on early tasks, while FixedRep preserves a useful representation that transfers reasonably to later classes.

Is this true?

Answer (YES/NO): NO